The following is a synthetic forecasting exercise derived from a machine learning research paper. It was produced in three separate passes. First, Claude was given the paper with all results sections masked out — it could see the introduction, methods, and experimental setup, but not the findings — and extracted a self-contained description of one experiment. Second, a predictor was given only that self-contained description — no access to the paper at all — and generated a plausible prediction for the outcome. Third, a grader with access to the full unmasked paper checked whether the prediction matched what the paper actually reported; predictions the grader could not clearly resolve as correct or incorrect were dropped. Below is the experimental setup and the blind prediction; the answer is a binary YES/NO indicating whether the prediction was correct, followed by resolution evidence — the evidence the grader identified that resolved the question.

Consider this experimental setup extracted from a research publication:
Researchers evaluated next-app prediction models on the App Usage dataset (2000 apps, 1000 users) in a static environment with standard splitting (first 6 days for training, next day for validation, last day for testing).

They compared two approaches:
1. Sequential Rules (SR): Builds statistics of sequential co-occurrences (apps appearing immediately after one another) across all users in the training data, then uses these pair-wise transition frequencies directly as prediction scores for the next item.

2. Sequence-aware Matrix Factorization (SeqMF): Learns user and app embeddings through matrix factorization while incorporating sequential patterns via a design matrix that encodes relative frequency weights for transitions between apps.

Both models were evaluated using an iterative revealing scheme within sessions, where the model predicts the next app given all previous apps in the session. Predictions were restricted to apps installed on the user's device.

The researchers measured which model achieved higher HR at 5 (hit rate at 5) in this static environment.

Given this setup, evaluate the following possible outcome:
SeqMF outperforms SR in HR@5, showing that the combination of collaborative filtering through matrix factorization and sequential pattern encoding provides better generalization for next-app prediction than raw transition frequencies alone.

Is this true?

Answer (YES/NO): NO